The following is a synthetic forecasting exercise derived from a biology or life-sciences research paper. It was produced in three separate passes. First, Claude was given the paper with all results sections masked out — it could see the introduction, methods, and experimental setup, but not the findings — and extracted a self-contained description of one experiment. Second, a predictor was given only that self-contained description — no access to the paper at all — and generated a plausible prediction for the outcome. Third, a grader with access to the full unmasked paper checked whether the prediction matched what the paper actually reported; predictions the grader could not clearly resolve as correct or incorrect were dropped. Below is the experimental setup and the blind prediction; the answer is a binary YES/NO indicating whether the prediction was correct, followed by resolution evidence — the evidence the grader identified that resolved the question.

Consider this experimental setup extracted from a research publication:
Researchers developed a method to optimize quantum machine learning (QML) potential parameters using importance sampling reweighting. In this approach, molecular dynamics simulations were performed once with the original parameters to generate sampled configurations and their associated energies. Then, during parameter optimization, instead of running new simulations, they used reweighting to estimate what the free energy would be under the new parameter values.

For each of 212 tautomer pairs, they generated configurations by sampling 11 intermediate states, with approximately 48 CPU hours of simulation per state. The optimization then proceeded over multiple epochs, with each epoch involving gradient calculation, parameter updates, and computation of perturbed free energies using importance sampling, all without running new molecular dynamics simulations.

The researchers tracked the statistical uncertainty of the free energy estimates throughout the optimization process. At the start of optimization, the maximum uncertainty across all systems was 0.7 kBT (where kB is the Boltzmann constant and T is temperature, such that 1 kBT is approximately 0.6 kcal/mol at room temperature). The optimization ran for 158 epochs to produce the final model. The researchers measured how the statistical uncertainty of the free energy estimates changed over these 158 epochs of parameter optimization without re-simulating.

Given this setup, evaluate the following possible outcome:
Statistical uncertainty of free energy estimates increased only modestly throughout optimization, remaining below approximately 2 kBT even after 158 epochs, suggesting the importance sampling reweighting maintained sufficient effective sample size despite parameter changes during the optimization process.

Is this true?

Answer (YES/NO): YES